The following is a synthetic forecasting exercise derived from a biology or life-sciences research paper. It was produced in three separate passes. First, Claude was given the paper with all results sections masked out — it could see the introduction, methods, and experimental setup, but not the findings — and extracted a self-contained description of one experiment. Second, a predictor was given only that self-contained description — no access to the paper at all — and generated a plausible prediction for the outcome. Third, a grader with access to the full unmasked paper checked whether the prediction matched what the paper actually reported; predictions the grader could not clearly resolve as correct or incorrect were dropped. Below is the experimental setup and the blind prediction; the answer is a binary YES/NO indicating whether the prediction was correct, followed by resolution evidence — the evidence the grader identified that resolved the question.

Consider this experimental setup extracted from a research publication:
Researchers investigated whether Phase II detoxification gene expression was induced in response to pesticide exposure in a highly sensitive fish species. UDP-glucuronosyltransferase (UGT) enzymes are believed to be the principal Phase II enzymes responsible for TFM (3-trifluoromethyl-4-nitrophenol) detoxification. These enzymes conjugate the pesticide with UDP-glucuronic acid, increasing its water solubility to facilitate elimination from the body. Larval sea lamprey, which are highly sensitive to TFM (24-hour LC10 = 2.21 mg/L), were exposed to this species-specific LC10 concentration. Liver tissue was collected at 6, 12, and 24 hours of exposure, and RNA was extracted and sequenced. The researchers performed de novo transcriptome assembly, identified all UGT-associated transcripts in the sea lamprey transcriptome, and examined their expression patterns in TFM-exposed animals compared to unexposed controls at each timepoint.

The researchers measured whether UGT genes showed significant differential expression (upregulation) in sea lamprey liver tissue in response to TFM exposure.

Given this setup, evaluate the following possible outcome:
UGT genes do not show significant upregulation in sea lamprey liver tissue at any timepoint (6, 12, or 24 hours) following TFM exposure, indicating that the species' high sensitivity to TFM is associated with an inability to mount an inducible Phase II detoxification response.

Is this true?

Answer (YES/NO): YES